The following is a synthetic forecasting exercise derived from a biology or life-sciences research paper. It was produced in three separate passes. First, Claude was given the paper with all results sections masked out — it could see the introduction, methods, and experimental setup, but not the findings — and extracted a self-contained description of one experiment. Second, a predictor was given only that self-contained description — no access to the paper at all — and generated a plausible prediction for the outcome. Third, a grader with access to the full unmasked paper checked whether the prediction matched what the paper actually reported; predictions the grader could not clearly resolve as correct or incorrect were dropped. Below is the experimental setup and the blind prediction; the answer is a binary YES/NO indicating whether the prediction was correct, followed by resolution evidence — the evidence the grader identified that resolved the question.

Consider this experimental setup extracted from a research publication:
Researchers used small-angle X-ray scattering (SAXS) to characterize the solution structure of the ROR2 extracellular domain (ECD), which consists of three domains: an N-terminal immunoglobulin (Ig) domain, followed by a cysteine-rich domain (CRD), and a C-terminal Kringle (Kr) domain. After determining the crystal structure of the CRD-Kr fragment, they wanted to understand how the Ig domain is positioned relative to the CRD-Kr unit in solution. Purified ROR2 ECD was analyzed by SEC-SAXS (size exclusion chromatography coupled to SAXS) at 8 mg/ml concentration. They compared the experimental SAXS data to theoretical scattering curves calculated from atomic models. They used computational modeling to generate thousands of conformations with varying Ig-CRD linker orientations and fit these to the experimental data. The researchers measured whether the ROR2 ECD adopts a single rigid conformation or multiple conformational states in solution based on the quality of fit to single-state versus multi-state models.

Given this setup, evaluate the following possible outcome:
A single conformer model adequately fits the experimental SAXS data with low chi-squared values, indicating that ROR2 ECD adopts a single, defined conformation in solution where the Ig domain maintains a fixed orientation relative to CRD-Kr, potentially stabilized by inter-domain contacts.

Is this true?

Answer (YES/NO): NO